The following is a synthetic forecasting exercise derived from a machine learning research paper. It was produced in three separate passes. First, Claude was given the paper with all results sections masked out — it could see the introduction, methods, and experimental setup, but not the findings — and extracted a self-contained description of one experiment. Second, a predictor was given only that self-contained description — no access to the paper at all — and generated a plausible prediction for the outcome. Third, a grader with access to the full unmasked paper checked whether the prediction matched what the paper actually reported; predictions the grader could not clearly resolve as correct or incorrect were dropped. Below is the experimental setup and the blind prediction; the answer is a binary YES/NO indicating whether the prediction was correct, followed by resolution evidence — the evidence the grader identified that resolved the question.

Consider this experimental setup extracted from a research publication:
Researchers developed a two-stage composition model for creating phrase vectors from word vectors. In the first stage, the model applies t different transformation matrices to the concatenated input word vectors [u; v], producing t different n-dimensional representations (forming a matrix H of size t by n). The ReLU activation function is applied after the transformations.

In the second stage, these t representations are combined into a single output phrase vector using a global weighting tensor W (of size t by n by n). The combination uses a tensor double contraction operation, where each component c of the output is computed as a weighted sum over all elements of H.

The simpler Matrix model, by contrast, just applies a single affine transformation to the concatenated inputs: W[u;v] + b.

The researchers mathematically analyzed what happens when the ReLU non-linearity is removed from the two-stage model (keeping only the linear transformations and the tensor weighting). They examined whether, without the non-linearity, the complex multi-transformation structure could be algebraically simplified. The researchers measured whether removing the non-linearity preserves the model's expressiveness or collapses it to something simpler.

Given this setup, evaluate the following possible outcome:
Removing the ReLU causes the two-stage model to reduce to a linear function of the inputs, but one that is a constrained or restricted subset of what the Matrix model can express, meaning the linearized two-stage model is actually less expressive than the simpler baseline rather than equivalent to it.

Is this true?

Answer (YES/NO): NO